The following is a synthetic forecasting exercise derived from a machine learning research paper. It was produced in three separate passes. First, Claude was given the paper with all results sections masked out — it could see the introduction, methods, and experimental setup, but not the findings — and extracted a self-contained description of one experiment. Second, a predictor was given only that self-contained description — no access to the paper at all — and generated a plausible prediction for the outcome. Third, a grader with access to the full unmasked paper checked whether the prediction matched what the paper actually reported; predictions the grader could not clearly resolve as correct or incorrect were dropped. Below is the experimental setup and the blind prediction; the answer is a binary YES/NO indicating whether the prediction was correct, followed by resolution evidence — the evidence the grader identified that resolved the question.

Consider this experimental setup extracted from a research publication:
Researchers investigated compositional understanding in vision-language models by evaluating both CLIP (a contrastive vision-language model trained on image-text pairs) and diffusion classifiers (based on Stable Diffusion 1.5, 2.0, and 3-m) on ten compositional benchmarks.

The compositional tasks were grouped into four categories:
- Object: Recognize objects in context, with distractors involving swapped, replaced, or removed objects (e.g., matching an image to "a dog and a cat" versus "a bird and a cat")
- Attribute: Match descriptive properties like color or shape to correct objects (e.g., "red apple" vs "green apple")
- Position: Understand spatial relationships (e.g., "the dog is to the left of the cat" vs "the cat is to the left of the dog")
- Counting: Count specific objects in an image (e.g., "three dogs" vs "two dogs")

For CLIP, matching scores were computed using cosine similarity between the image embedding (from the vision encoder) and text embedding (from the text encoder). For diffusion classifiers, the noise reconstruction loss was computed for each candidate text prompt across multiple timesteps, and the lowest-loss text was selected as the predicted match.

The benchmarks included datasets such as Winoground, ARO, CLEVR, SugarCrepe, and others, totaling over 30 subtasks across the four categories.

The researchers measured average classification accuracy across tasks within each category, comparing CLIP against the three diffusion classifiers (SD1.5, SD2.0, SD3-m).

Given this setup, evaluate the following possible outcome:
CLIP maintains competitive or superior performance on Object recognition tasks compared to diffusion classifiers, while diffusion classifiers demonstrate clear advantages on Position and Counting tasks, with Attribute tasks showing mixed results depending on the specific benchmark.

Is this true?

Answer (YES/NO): NO